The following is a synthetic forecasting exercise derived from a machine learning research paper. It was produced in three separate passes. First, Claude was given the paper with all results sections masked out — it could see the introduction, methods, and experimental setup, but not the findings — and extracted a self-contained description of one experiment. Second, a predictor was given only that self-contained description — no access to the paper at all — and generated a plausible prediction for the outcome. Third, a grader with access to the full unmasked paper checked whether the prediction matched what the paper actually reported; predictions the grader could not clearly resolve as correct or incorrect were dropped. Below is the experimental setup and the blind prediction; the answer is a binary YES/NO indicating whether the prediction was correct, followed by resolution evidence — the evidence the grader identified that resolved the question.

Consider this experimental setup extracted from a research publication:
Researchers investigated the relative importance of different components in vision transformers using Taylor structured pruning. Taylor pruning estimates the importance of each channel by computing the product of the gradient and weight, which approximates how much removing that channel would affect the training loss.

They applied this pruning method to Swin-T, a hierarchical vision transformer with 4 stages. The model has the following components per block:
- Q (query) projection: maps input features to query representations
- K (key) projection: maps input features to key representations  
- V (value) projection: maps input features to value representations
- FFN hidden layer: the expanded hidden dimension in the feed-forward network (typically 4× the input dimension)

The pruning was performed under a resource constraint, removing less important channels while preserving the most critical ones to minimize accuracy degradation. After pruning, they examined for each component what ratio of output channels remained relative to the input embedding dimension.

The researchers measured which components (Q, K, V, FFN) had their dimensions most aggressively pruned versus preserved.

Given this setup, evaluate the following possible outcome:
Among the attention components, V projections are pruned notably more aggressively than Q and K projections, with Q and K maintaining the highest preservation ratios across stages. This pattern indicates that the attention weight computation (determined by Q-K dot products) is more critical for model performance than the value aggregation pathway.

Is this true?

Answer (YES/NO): NO